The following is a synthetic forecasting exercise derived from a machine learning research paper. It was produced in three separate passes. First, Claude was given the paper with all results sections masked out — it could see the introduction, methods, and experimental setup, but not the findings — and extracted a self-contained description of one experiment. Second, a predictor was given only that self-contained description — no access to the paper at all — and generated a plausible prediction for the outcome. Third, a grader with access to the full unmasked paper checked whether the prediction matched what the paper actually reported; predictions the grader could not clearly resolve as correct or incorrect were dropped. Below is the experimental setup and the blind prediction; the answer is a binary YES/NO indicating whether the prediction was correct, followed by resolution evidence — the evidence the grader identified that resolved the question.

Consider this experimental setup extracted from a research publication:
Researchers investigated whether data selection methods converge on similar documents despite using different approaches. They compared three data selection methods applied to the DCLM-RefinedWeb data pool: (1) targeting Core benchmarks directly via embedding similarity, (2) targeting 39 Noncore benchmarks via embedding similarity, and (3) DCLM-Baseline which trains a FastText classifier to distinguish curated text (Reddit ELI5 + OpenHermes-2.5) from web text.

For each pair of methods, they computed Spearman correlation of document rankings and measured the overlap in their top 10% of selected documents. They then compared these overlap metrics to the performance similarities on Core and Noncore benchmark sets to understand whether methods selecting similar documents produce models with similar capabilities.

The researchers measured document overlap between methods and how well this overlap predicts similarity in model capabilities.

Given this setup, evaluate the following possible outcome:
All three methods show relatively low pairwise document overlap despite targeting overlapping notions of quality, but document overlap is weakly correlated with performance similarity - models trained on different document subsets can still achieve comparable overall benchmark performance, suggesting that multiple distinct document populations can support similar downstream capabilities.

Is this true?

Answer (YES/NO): YES